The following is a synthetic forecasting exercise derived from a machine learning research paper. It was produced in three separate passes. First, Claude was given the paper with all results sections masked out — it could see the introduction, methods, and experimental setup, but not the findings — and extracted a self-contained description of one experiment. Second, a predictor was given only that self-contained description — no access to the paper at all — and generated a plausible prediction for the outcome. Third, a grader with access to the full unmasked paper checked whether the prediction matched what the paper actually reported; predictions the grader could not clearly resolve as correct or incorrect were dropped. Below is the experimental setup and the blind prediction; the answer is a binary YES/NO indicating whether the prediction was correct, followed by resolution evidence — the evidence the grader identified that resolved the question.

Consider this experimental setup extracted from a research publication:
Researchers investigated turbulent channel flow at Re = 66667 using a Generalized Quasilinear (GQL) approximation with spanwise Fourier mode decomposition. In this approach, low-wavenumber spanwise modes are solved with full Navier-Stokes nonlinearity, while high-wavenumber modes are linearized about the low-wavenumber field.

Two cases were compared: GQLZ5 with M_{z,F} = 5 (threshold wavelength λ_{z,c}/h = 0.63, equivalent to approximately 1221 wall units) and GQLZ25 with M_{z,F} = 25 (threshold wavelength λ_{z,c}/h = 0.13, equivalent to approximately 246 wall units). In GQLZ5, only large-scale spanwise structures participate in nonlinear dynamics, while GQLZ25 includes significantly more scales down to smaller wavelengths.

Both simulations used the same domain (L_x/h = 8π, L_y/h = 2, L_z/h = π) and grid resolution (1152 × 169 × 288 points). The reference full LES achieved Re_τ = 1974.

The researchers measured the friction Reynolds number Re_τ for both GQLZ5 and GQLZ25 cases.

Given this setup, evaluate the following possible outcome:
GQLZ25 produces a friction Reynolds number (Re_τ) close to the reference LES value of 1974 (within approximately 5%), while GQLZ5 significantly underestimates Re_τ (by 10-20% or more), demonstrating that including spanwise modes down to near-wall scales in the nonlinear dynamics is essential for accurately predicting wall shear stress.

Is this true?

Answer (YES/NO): NO